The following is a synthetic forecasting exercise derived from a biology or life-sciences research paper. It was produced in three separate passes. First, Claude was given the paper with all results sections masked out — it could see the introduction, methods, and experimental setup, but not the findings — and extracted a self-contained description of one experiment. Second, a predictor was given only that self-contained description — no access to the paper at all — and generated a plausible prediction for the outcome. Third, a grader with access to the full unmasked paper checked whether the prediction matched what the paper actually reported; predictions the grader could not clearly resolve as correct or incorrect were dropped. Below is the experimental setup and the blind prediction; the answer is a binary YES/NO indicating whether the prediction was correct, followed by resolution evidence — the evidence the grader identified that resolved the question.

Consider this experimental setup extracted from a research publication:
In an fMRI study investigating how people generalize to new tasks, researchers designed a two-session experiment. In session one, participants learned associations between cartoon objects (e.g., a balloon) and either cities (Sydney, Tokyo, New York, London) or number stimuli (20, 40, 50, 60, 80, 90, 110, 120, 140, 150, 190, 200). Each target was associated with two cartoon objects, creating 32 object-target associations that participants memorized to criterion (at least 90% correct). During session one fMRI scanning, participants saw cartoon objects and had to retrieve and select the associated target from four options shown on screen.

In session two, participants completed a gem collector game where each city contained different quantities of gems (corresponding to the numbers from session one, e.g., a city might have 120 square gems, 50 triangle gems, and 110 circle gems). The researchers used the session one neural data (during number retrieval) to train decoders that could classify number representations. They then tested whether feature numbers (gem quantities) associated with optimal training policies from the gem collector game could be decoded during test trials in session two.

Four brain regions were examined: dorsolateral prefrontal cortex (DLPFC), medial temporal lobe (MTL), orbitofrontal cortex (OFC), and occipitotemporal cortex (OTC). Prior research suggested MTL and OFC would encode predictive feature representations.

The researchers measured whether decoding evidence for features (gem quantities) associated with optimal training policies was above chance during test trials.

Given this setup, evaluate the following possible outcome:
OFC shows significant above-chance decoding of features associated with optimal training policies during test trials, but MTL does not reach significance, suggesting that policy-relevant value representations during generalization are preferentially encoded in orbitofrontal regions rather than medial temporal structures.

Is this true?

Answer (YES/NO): NO